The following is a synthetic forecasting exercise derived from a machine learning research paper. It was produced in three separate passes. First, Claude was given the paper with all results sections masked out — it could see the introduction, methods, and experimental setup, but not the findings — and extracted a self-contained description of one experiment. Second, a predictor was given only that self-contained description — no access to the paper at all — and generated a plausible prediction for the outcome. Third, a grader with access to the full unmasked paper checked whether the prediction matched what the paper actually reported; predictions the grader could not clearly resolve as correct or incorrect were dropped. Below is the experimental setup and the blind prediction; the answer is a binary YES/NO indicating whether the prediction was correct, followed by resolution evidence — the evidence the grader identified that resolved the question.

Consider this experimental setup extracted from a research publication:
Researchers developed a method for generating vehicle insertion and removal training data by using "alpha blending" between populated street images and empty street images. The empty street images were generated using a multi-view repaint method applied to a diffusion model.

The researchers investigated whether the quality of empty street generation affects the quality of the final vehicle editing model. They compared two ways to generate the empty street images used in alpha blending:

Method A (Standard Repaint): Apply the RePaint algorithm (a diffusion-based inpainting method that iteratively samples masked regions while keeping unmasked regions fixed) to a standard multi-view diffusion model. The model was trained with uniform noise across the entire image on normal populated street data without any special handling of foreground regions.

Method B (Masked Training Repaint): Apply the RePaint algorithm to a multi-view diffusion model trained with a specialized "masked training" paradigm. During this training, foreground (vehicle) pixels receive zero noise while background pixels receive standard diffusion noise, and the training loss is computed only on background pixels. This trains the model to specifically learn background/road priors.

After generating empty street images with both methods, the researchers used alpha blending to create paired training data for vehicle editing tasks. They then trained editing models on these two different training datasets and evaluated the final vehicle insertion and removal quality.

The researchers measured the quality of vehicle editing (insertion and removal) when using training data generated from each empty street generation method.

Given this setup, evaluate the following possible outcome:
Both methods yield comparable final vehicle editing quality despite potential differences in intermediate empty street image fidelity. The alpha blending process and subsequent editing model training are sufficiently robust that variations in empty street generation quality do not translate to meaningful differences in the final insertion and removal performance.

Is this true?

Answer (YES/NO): NO